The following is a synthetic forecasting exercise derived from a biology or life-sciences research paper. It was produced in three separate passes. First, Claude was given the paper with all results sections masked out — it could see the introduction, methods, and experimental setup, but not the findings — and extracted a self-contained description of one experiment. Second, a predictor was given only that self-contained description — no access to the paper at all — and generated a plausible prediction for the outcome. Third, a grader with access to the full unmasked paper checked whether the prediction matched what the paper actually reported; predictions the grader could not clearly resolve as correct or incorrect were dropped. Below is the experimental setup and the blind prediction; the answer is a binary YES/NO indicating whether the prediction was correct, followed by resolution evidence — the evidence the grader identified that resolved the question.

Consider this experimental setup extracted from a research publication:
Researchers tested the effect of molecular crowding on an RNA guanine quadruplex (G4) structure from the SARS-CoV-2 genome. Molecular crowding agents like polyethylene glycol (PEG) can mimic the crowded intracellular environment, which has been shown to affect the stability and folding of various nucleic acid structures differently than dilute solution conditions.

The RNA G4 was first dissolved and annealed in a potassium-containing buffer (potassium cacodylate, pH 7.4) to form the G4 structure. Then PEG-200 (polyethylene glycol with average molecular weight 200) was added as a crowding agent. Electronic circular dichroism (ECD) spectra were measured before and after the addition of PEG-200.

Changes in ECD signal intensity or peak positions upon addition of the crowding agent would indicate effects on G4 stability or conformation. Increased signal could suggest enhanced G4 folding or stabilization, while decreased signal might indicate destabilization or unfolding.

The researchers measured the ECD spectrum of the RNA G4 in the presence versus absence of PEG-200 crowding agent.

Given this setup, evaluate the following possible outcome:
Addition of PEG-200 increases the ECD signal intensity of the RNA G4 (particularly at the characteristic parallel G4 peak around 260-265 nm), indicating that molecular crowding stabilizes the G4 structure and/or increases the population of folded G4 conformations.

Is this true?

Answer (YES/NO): NO